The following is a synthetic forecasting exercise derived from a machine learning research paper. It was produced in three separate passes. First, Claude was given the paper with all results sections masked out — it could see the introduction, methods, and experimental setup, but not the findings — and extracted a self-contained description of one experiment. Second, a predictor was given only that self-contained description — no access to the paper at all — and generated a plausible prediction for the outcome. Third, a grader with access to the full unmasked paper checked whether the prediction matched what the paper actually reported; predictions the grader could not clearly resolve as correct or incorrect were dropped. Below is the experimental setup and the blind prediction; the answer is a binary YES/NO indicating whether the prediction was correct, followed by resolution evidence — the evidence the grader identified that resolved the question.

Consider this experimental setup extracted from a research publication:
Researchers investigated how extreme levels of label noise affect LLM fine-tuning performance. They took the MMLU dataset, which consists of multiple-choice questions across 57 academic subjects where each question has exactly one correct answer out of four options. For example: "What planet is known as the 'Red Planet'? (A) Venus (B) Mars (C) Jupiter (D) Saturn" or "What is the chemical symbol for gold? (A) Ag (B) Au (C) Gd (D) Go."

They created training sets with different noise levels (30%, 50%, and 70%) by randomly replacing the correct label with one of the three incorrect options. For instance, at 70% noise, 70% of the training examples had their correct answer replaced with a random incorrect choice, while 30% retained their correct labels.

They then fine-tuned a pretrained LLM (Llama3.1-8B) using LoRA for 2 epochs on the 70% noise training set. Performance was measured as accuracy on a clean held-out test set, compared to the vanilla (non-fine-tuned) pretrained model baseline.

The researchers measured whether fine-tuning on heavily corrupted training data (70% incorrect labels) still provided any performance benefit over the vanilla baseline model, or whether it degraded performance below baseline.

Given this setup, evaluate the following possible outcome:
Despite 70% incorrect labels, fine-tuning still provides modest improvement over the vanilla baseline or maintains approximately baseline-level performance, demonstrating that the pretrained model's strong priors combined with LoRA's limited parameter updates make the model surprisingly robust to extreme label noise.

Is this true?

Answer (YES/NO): NO